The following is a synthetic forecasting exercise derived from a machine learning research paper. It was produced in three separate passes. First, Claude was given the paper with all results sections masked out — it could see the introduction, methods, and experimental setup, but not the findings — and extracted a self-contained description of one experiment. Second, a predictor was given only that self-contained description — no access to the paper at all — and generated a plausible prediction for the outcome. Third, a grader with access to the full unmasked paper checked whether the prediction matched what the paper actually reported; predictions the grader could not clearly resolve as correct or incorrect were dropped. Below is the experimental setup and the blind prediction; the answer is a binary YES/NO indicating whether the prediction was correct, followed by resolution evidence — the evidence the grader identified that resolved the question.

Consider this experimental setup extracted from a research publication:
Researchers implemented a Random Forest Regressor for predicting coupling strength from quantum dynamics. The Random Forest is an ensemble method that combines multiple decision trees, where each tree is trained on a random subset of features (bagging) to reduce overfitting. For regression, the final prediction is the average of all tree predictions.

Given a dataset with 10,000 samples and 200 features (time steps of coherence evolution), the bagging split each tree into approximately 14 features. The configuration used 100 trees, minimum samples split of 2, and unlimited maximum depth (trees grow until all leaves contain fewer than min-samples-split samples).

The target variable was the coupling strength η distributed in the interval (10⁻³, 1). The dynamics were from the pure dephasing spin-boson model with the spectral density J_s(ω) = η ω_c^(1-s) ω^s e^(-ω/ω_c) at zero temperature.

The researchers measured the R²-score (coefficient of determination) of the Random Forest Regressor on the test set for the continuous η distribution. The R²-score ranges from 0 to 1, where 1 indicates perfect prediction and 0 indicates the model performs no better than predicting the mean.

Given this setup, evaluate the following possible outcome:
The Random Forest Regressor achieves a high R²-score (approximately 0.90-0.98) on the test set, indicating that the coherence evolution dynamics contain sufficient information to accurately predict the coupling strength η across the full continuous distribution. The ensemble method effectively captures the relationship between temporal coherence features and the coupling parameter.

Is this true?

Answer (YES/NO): NO